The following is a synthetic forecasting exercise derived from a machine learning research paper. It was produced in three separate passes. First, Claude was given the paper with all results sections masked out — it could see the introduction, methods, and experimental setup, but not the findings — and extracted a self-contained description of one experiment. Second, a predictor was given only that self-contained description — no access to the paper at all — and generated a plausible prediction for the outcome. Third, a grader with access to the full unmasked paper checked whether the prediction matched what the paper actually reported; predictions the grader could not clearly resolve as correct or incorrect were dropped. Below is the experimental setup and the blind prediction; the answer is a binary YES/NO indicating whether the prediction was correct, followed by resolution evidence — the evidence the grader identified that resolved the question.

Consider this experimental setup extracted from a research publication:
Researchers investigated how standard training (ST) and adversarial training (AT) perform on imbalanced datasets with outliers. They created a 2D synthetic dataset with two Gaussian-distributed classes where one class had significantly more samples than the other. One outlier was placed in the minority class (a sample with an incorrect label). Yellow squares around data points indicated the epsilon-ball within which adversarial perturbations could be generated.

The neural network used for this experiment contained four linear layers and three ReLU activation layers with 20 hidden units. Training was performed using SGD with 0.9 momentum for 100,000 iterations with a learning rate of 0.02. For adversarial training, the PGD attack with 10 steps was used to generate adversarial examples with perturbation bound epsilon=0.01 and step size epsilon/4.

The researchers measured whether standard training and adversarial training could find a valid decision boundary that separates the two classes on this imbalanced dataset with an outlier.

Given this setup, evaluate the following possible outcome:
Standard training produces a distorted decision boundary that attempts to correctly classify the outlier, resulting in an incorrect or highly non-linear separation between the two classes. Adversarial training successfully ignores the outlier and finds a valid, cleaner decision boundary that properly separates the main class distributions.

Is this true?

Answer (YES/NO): NO